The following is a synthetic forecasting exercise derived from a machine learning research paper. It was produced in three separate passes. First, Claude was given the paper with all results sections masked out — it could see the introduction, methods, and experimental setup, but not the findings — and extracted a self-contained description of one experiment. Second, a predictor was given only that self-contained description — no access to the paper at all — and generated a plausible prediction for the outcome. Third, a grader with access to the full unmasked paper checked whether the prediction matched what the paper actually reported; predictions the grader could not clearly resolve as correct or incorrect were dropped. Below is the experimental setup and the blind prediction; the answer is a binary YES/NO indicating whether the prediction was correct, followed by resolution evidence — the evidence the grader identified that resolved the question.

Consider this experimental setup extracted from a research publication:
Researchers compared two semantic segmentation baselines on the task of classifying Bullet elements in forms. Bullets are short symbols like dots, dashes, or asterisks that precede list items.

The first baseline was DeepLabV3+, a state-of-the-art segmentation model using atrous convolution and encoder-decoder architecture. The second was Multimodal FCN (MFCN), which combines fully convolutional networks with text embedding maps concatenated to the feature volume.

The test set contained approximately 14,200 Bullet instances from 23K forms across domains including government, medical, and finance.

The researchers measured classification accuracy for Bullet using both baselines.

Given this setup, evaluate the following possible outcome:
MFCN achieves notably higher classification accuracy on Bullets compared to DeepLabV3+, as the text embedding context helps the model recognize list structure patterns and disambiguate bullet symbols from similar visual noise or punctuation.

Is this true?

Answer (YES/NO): YES